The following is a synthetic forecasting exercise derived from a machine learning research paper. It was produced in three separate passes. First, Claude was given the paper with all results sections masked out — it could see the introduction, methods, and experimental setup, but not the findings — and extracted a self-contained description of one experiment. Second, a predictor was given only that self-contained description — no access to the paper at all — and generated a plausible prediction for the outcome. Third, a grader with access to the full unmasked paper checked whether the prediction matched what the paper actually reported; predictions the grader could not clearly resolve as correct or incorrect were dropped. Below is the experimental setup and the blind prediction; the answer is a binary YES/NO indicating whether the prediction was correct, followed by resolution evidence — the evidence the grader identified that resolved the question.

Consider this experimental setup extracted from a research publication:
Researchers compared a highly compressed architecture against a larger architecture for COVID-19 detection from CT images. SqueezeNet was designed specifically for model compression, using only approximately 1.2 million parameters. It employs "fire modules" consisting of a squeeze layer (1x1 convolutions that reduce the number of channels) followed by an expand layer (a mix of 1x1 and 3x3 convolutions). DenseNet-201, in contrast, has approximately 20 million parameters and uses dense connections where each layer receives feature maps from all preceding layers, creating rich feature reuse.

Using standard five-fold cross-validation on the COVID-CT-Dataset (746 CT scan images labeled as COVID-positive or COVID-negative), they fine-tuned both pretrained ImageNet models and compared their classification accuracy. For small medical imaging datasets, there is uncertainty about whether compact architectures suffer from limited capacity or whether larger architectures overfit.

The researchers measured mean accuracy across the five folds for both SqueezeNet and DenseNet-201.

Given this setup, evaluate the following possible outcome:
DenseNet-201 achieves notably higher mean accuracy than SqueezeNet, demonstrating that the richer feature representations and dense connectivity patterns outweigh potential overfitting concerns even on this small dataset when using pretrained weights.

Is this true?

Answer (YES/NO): NO